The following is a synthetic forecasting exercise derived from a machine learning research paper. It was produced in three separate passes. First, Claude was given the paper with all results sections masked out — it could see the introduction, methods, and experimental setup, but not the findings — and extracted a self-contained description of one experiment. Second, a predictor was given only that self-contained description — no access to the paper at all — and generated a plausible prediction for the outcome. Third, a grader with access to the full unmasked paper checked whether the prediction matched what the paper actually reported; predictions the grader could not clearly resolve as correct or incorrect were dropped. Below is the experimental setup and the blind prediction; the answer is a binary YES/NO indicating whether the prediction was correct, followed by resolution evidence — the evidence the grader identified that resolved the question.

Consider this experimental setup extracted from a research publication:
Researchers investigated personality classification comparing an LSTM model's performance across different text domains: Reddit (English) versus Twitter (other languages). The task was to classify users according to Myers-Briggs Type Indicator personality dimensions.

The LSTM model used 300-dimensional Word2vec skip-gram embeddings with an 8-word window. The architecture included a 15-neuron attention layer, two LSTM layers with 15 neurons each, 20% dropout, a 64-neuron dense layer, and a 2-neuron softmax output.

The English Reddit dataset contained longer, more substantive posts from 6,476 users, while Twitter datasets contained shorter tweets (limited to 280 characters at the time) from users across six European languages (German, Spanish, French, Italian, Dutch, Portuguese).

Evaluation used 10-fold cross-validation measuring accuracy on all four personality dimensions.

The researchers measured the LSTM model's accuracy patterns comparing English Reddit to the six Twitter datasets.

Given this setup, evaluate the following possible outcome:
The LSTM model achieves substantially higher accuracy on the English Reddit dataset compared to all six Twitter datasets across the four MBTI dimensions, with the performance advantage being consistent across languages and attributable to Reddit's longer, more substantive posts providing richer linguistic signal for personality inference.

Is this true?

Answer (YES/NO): NO